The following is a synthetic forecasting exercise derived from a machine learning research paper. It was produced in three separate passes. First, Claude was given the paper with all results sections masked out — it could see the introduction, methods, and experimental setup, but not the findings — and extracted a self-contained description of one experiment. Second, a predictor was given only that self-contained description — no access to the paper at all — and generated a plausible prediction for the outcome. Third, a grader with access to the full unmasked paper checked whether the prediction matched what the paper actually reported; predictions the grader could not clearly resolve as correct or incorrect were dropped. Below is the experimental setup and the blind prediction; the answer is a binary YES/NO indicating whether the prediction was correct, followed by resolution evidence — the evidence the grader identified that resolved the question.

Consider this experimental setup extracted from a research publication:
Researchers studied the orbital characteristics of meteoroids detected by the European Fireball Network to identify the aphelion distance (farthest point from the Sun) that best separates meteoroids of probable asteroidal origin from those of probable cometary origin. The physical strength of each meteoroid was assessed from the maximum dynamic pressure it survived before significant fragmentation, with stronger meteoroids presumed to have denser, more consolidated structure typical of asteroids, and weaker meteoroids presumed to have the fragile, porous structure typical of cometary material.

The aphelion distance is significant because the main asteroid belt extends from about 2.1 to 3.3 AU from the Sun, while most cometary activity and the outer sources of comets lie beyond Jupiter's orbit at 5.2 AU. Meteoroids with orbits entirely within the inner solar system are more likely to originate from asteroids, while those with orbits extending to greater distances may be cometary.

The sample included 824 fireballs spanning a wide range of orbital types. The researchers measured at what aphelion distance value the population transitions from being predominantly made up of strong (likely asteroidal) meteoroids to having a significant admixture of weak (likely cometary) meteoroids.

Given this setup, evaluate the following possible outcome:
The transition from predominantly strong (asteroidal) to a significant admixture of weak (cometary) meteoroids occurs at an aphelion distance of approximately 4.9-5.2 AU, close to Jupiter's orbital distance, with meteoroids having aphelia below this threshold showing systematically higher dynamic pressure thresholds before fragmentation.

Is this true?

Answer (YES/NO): YES